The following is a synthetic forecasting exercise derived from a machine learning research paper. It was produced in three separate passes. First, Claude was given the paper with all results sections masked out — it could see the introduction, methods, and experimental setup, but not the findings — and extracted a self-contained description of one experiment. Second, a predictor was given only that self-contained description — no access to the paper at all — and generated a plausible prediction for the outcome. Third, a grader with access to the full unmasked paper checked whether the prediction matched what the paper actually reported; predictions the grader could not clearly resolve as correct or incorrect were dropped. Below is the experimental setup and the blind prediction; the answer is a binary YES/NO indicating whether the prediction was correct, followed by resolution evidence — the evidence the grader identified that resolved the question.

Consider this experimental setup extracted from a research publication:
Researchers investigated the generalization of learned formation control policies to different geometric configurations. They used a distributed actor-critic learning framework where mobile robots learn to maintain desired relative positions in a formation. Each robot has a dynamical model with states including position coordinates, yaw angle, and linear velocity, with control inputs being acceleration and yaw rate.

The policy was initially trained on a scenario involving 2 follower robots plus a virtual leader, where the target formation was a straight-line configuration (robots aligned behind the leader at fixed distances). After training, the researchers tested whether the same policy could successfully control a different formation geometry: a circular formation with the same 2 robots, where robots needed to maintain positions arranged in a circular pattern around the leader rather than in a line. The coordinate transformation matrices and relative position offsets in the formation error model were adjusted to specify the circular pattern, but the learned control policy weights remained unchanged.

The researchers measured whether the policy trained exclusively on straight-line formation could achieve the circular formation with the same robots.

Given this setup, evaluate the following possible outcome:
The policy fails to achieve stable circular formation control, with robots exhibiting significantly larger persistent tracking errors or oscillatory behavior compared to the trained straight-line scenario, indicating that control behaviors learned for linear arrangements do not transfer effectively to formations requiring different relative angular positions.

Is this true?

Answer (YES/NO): NO